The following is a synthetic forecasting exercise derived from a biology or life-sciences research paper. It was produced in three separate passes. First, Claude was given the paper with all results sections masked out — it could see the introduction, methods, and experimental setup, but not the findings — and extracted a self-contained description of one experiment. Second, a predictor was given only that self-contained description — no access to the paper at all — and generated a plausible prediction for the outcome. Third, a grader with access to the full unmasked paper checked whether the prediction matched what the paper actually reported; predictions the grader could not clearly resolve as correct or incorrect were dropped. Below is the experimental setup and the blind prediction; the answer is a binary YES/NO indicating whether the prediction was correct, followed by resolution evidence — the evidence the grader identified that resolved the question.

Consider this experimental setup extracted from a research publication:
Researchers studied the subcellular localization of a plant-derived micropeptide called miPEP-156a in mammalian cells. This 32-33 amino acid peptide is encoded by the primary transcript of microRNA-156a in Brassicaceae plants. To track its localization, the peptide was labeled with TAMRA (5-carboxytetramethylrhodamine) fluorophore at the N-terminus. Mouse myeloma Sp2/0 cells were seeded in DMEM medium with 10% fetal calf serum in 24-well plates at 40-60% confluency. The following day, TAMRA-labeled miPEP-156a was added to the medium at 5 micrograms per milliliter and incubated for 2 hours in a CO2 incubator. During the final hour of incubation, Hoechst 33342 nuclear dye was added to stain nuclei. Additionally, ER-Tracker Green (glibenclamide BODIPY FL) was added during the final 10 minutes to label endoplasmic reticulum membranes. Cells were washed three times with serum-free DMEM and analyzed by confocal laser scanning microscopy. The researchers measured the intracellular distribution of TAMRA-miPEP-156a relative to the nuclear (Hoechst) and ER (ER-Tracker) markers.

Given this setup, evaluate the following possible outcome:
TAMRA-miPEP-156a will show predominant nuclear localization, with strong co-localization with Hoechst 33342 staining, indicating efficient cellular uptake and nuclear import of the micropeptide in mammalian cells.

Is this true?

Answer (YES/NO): YES